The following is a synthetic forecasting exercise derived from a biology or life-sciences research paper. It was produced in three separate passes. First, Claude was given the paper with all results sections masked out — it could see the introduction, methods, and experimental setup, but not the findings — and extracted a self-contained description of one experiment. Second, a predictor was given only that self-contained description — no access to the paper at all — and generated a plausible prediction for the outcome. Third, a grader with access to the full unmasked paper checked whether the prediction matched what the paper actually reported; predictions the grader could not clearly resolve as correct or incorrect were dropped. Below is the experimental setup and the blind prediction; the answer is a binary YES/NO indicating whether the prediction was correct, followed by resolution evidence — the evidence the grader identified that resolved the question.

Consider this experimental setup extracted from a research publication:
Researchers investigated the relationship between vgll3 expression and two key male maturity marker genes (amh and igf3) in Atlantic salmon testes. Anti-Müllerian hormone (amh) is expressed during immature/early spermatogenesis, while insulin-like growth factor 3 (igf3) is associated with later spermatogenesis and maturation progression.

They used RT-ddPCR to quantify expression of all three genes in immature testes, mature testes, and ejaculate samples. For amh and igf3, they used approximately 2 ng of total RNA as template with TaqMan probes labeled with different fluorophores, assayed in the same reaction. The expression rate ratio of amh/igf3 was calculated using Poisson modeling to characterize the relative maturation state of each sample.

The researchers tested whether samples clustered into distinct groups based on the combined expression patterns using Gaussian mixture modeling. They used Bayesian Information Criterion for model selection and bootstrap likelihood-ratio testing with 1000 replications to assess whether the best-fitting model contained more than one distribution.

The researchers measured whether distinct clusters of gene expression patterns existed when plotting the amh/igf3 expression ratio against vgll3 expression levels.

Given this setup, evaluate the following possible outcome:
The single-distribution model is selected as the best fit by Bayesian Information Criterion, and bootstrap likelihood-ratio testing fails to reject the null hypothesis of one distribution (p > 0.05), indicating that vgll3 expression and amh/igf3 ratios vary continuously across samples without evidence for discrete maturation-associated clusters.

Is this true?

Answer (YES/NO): NO